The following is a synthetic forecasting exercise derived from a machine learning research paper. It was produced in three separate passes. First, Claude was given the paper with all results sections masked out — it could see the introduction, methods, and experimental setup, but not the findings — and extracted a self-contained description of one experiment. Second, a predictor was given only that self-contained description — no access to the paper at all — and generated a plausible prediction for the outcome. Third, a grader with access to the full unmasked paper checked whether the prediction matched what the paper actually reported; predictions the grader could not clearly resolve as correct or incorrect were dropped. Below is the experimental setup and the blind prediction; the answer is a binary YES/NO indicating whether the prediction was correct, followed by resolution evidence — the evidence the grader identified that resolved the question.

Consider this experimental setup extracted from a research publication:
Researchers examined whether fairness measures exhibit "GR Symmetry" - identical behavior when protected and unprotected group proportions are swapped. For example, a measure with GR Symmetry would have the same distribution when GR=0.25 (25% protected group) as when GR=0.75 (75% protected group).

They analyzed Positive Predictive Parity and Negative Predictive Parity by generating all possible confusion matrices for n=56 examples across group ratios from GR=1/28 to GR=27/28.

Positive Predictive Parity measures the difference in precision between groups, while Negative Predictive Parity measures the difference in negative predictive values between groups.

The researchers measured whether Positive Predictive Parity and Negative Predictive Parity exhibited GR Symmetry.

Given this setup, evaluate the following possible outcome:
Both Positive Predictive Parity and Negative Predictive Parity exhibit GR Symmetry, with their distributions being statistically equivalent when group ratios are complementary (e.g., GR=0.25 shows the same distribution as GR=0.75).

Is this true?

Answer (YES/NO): NO